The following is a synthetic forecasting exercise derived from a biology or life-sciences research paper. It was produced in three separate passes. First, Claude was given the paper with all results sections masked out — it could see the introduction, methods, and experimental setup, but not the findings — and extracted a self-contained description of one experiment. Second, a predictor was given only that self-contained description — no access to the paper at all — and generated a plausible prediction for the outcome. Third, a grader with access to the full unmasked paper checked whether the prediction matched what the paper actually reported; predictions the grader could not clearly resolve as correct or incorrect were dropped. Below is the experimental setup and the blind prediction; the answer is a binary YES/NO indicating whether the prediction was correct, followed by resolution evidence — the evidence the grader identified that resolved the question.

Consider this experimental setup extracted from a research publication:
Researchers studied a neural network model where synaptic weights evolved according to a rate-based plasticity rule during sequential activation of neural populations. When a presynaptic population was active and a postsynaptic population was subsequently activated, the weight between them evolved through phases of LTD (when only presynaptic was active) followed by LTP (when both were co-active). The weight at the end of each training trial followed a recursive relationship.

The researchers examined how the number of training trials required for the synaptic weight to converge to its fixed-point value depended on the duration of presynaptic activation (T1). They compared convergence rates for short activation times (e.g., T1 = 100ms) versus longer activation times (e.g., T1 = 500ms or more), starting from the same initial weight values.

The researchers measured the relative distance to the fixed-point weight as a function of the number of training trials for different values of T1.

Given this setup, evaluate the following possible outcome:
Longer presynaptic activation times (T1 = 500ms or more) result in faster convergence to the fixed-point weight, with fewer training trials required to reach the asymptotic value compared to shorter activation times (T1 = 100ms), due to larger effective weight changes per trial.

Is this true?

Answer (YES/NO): YES